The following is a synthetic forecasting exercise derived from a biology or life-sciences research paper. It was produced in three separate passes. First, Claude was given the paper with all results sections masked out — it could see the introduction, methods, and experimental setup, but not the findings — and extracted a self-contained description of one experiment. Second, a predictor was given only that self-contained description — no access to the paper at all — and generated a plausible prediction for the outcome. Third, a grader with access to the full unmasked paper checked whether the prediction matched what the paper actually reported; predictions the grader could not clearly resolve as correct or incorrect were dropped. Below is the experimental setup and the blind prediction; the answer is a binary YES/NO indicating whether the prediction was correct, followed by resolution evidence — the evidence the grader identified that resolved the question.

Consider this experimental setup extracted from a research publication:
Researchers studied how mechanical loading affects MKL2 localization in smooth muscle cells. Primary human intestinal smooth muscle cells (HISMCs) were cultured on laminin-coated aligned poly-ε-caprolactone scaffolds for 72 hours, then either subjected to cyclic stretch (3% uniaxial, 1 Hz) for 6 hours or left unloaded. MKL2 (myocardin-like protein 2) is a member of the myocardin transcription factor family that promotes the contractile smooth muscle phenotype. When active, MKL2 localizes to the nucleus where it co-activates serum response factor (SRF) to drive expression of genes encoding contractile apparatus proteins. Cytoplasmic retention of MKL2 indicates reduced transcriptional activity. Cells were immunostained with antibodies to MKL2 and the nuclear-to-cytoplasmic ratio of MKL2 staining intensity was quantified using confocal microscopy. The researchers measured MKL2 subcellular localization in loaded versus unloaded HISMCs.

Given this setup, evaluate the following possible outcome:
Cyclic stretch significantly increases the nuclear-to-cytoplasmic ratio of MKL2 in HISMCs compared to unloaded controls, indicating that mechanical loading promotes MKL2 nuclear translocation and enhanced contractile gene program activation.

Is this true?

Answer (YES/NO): NO